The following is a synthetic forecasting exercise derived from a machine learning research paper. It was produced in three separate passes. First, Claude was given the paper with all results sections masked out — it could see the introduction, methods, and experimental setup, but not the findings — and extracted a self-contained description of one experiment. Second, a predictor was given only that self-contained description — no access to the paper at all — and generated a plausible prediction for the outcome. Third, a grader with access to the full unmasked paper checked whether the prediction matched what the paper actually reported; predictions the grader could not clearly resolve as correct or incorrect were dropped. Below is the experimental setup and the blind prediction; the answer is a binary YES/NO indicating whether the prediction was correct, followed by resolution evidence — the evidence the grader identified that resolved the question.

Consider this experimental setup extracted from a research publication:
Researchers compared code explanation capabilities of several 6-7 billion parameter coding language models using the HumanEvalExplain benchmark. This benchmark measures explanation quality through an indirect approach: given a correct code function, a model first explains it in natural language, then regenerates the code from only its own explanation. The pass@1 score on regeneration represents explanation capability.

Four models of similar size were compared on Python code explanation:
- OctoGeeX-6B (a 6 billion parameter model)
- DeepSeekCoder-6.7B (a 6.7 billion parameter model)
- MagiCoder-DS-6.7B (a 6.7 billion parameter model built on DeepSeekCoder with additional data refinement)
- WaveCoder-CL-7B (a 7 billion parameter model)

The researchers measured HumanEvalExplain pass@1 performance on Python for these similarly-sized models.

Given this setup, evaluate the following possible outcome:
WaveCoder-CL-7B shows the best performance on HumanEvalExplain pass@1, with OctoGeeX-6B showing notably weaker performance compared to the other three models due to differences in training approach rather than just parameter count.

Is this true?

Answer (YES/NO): NO